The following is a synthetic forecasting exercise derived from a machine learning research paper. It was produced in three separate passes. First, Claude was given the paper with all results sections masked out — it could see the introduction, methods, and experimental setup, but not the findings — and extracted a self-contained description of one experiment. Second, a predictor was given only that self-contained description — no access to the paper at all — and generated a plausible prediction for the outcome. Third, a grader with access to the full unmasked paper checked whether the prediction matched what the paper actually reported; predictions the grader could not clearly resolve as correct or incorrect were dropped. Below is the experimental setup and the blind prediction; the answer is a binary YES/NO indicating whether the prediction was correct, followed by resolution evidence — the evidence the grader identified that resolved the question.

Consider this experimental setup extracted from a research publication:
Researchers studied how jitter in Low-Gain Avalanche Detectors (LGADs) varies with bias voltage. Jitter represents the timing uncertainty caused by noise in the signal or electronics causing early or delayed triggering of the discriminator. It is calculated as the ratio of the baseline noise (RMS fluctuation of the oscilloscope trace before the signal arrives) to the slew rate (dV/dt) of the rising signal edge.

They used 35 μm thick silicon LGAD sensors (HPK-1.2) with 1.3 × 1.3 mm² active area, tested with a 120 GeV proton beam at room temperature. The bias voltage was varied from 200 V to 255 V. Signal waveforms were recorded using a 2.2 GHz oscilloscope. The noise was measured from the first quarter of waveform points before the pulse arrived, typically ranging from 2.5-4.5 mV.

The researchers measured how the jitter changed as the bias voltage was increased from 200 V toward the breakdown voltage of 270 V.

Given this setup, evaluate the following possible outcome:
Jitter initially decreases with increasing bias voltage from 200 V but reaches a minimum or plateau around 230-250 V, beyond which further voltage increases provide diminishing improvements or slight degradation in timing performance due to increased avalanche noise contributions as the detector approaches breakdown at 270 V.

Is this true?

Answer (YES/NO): NO